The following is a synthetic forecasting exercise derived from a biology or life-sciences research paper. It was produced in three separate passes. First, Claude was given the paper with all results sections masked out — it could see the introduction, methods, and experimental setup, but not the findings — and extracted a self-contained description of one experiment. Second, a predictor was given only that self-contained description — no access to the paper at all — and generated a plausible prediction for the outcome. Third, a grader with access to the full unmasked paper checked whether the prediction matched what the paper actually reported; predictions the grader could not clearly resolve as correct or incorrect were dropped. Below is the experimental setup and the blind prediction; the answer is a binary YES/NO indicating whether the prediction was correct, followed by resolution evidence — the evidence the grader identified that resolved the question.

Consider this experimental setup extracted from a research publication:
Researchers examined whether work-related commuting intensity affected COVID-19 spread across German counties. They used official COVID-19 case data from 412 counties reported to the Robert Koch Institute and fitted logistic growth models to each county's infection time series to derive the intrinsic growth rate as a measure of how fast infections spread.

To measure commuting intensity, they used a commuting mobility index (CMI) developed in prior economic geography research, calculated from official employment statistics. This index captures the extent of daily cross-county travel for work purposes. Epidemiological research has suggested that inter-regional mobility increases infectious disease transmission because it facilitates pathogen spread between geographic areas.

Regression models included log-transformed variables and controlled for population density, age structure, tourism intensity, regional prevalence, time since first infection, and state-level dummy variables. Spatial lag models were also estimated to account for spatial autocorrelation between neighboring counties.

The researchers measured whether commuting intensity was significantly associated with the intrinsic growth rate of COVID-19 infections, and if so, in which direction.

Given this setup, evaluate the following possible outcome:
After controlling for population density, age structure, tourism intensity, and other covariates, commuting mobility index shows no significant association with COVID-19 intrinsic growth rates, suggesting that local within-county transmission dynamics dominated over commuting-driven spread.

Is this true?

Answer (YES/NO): NO